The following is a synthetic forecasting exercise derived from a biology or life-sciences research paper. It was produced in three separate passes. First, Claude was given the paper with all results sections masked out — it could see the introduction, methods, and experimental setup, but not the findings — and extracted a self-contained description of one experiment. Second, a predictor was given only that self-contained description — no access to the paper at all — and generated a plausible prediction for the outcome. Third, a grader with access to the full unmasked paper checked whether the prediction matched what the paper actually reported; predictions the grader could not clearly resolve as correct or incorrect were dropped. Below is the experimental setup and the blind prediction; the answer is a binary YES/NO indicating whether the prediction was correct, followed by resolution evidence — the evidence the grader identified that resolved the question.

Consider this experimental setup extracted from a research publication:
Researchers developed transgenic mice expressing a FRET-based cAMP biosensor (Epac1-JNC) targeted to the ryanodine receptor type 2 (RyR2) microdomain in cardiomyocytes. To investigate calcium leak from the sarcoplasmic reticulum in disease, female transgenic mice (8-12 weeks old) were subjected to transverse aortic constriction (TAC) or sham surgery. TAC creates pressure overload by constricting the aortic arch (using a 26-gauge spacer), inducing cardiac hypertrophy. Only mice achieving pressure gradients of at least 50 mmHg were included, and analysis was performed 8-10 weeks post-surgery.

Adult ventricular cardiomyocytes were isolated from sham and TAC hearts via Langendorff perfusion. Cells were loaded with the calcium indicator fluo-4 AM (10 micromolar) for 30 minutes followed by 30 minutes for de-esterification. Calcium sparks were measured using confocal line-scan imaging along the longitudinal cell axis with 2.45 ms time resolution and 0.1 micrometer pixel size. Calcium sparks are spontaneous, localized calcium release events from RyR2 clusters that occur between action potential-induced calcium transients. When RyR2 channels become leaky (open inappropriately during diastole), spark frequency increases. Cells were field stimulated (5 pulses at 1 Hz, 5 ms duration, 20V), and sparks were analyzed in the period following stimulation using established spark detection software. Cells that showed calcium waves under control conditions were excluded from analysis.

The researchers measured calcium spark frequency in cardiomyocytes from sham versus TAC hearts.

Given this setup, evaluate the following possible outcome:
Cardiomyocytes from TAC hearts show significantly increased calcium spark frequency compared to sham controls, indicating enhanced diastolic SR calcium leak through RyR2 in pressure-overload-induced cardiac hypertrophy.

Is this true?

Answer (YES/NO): NO